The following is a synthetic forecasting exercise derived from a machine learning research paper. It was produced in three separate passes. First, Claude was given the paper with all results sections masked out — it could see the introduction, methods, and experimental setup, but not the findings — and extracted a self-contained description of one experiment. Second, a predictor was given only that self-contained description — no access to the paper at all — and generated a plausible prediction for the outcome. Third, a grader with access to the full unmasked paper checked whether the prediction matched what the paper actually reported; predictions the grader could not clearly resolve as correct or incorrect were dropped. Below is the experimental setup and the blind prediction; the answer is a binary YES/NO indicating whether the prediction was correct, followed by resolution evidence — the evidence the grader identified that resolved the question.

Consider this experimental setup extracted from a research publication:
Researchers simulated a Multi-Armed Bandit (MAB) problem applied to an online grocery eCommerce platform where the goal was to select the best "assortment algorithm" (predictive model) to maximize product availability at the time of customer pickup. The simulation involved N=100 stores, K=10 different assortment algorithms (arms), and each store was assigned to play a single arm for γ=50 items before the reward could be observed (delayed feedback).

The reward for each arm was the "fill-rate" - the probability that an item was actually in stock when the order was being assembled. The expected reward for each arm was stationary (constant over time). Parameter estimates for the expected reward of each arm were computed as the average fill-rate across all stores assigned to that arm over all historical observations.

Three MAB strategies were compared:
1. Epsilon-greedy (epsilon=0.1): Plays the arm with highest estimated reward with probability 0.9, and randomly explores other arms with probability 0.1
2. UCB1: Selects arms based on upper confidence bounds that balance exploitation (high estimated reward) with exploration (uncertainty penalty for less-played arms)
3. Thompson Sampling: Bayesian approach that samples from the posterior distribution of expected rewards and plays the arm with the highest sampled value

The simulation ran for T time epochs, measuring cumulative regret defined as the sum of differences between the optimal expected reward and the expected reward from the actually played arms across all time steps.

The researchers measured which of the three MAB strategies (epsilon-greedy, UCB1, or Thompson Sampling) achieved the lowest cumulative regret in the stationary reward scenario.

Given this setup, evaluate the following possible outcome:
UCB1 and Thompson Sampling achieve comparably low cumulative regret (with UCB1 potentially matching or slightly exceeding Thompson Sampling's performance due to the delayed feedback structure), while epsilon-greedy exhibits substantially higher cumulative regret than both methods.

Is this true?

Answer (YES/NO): NO